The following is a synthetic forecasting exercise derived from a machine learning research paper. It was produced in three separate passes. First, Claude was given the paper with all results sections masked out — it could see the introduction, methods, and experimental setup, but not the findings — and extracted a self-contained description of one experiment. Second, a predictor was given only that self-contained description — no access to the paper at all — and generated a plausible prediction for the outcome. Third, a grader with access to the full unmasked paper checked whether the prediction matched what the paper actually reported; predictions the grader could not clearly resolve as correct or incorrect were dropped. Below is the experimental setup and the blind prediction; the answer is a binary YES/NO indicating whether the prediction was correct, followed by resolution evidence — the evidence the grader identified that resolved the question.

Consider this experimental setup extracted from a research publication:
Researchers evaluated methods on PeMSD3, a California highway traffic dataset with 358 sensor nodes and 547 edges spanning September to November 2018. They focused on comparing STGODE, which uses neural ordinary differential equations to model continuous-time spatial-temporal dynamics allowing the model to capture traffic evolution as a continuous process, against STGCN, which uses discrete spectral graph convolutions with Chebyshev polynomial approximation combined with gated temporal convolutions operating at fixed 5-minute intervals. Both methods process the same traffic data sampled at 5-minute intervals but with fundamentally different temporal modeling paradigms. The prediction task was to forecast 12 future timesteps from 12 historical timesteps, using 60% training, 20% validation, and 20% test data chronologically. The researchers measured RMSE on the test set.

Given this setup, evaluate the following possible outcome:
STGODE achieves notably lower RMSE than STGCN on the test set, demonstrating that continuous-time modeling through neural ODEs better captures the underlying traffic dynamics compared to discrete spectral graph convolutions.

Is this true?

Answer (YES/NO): YES